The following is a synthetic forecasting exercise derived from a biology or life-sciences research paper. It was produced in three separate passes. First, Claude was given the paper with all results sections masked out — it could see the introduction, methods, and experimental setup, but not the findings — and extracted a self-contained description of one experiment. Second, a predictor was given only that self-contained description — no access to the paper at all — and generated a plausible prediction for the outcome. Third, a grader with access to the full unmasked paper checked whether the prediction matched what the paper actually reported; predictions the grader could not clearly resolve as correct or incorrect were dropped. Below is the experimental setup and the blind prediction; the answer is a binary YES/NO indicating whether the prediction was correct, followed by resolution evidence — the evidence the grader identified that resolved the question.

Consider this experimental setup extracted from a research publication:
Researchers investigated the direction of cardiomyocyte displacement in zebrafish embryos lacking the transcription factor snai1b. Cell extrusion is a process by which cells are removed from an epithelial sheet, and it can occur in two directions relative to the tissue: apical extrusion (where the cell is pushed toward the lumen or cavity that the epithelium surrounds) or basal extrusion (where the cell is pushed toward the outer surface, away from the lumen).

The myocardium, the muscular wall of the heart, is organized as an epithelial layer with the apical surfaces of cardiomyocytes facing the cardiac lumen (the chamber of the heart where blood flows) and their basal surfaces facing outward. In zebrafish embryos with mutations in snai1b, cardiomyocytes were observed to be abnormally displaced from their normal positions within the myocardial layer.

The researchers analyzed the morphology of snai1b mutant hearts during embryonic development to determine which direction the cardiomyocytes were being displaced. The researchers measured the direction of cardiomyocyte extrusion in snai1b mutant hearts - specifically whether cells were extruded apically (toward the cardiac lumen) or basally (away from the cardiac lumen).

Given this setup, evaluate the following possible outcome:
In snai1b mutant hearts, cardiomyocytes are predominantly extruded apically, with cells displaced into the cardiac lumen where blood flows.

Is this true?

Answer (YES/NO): NO